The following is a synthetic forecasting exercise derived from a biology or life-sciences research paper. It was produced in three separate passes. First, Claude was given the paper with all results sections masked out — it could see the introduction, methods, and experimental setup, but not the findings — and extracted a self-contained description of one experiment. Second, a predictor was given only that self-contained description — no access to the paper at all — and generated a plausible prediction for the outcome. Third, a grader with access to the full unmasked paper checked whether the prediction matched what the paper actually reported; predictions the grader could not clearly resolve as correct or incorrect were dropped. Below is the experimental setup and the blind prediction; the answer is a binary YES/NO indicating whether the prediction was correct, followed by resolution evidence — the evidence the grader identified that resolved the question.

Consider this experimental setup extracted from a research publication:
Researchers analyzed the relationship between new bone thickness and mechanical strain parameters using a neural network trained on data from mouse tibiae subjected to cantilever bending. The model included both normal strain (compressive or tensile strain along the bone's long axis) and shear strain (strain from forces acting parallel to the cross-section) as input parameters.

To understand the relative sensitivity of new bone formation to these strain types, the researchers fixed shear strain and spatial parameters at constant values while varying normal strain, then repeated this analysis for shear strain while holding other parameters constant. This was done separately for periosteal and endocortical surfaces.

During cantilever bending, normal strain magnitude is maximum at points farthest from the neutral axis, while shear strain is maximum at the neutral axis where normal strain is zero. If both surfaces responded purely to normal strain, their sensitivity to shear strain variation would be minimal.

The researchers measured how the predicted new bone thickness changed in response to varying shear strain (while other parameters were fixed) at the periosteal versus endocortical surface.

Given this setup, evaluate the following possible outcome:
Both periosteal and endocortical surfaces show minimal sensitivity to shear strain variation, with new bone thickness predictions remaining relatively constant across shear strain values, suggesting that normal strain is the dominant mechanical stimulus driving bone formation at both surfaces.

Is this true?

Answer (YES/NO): NO